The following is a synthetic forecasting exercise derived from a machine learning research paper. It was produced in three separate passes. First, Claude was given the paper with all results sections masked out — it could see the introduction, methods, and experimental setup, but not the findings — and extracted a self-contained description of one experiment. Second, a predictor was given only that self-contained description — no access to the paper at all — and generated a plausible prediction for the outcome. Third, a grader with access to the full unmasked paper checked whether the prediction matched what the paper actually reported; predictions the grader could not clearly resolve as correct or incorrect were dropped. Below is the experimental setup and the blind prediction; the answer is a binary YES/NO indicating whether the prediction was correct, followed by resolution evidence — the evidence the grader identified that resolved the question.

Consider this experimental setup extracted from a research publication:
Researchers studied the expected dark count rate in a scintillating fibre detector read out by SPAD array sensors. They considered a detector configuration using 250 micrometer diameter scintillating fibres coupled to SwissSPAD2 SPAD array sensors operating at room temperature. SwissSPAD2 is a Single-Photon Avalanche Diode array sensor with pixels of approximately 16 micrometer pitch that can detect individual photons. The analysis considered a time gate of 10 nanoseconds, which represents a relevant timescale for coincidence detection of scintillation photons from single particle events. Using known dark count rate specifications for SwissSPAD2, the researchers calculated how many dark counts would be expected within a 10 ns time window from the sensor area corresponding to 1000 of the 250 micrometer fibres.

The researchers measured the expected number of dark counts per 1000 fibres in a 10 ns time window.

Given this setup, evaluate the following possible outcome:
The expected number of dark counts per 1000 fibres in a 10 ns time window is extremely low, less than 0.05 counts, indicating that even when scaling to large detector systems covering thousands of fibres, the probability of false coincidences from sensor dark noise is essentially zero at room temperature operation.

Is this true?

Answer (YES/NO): NO